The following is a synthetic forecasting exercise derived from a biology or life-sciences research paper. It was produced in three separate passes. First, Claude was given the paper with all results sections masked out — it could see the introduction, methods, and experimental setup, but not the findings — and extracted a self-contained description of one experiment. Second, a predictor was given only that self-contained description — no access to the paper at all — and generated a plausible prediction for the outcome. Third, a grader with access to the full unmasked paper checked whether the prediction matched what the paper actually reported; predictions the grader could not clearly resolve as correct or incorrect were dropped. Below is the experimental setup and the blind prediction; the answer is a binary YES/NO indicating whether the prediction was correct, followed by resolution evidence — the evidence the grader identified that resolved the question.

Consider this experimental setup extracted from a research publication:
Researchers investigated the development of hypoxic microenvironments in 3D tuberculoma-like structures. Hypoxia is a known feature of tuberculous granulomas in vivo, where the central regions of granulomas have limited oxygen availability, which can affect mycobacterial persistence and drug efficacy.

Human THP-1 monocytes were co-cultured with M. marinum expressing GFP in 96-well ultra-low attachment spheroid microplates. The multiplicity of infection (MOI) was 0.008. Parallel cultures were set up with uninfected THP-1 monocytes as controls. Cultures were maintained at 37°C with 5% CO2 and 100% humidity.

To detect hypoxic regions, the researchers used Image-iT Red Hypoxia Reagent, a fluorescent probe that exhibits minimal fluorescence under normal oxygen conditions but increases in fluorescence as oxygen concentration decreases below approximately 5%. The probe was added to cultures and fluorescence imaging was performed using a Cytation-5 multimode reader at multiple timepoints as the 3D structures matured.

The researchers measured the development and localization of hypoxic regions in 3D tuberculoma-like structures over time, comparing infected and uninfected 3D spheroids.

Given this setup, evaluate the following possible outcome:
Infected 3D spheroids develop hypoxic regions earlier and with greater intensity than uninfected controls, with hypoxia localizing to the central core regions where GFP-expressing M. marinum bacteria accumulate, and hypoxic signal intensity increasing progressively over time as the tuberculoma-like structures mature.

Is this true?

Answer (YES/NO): NO